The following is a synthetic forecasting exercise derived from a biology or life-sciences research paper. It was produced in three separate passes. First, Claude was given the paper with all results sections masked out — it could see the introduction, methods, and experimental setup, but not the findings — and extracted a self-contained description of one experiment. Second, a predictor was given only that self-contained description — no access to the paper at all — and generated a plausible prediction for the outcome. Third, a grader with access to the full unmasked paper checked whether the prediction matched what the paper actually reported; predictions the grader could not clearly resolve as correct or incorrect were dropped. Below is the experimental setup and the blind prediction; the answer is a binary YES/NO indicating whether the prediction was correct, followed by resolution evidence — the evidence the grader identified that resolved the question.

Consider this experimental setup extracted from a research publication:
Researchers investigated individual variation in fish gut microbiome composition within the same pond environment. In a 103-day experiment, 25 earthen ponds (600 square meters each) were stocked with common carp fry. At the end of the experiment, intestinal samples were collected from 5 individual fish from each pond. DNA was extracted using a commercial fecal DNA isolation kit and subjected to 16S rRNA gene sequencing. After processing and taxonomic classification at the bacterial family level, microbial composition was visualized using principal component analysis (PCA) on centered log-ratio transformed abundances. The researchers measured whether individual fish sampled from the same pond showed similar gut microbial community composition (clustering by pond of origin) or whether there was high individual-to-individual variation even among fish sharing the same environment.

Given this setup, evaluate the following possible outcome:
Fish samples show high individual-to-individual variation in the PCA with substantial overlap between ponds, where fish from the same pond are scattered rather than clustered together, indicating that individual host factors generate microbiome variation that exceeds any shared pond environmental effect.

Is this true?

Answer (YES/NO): YES